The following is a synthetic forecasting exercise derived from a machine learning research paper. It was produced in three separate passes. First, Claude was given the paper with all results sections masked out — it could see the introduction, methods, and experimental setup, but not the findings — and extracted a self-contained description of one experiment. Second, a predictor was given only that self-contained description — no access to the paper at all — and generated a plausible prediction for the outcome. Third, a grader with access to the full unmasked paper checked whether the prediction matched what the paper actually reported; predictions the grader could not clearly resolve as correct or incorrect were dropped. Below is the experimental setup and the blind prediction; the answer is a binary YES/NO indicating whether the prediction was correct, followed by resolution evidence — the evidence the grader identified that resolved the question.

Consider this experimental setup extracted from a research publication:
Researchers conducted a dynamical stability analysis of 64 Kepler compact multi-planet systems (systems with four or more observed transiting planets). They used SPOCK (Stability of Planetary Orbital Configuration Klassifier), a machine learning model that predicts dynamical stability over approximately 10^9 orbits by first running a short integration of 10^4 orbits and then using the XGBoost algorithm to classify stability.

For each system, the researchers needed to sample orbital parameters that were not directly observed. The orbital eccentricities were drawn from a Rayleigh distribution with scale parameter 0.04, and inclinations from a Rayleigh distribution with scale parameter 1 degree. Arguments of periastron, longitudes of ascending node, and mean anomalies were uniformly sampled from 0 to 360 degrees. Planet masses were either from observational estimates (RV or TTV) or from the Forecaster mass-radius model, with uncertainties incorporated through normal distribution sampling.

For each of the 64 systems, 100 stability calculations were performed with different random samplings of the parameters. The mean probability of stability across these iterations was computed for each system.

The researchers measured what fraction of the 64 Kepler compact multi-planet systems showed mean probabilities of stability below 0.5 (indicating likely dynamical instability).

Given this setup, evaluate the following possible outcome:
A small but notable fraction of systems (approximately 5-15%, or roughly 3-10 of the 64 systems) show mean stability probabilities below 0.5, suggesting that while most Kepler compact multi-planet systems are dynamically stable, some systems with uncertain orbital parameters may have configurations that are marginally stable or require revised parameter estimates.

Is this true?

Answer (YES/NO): NO